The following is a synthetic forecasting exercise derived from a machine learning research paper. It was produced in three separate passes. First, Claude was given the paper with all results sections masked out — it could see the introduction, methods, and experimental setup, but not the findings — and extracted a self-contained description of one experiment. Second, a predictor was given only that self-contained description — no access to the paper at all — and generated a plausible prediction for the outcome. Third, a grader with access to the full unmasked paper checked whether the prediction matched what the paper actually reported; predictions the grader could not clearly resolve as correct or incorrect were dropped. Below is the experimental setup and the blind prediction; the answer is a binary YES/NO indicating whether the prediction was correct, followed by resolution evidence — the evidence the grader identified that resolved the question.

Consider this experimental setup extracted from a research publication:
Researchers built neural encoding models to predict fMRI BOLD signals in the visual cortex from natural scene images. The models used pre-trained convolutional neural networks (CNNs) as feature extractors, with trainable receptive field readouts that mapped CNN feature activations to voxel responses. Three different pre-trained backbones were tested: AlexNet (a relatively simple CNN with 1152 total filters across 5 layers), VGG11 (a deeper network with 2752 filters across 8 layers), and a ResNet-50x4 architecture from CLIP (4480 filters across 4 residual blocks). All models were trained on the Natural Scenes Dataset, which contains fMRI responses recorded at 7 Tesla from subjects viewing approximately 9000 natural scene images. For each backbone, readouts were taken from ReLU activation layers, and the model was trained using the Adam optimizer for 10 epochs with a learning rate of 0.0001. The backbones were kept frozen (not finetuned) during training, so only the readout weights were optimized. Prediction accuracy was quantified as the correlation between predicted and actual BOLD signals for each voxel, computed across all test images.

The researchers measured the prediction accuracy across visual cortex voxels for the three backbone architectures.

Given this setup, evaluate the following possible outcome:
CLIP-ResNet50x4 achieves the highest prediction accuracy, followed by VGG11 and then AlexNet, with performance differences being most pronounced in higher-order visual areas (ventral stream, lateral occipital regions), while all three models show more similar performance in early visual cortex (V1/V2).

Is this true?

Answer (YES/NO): NO